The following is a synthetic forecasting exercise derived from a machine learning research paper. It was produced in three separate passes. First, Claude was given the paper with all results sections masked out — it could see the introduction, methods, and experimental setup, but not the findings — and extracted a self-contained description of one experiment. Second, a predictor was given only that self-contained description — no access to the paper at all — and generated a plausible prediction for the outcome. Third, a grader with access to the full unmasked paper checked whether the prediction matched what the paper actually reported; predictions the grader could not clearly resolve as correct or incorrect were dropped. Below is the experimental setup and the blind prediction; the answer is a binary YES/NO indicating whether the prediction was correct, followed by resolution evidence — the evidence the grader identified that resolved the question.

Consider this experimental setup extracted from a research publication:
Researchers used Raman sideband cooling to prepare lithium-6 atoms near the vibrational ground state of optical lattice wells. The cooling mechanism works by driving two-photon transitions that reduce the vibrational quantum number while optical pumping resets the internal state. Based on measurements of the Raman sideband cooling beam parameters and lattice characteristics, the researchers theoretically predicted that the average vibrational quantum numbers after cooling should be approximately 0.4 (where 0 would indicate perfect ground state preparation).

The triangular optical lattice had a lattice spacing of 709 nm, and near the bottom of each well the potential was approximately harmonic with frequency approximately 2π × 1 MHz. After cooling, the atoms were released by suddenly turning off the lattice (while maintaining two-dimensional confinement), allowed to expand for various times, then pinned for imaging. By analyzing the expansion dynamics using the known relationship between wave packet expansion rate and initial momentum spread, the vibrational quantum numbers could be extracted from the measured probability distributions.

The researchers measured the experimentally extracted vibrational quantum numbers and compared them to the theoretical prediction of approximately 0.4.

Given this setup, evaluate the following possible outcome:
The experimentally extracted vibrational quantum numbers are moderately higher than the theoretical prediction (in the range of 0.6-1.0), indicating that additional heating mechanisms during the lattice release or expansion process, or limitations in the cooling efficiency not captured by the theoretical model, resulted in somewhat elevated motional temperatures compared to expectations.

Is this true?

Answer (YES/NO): NO